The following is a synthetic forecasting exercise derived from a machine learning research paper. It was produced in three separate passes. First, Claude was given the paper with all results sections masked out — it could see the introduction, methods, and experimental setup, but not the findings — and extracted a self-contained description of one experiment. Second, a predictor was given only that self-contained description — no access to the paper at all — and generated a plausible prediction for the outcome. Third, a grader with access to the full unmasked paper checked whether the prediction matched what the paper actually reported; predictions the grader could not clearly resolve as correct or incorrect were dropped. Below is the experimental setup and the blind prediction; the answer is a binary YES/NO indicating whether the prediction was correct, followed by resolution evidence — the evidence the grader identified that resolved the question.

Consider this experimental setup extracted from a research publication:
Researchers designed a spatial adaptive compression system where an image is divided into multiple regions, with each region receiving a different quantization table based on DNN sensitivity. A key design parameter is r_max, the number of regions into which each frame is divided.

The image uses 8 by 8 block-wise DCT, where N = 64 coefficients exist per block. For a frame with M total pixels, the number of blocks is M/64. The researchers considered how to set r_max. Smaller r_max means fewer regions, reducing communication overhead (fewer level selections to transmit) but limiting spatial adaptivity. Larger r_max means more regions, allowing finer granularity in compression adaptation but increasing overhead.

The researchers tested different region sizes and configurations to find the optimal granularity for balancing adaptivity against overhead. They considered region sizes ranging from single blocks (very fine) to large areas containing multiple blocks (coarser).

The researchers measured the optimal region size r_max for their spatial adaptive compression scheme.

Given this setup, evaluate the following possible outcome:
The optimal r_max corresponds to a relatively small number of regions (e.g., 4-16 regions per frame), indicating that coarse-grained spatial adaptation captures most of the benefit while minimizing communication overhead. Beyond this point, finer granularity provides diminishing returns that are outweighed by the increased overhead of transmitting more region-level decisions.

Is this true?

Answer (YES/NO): NO